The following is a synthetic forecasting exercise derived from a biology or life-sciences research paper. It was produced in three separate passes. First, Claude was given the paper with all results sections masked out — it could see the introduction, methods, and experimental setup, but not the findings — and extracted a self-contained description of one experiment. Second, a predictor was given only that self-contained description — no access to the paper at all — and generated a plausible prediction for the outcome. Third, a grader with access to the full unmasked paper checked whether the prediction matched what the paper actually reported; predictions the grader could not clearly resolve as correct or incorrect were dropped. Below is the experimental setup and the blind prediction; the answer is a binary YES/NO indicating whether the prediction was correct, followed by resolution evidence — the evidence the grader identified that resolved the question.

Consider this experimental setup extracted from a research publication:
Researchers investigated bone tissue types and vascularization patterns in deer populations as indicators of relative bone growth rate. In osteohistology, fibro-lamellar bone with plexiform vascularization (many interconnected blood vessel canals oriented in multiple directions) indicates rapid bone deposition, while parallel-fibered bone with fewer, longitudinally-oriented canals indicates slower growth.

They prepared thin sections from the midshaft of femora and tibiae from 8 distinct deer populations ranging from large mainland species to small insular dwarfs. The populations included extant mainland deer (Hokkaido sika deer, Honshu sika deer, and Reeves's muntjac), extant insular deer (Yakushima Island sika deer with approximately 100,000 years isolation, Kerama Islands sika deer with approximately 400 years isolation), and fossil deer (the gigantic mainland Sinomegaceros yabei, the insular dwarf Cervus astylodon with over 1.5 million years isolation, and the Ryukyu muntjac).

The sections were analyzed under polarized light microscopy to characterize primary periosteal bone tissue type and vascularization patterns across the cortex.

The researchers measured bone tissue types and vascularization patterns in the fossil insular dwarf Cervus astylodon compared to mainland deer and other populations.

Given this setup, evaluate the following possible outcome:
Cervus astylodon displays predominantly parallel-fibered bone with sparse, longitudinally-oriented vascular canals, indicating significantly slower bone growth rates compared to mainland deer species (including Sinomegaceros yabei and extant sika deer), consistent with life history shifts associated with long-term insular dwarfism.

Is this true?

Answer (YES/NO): YES